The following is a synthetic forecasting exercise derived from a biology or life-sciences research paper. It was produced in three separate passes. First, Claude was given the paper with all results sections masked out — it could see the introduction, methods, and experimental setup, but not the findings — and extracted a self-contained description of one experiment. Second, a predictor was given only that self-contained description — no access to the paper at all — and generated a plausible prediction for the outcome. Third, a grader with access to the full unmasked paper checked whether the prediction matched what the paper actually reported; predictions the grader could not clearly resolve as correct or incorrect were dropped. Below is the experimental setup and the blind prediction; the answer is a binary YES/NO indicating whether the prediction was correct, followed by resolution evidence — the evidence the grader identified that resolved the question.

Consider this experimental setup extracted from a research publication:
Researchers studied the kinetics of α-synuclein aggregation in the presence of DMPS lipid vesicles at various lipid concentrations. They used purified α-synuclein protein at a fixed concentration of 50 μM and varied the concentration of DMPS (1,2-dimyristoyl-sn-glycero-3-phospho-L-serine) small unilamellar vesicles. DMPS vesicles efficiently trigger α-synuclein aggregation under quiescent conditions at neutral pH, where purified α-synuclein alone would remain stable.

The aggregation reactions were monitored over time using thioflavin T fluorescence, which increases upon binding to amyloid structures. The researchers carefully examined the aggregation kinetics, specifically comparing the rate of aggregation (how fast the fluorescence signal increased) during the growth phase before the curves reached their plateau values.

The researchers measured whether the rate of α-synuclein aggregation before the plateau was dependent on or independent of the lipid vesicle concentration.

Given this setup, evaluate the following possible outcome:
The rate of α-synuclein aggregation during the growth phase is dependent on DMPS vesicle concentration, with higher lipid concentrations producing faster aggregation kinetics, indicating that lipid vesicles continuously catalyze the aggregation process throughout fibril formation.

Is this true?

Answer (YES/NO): NO